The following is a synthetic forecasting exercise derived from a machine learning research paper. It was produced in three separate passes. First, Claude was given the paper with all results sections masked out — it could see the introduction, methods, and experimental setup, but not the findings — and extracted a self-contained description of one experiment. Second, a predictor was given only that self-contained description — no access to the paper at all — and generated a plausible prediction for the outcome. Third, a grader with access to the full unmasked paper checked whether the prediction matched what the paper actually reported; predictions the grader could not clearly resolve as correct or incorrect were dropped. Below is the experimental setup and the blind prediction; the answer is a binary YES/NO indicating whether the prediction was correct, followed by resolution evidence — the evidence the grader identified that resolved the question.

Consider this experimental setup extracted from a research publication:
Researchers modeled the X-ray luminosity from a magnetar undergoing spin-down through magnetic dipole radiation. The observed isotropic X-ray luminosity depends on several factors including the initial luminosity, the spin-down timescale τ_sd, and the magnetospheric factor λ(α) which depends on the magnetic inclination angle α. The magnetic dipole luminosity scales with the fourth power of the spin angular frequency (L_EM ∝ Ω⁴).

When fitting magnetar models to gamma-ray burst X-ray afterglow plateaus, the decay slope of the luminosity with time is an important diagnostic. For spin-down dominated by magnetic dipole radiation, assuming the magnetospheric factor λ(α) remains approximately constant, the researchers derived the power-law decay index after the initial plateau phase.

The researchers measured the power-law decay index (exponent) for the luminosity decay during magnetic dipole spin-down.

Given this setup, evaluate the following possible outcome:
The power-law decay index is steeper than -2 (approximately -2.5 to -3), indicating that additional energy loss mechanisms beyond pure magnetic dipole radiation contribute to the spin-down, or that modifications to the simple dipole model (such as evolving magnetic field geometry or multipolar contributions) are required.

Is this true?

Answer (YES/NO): NO